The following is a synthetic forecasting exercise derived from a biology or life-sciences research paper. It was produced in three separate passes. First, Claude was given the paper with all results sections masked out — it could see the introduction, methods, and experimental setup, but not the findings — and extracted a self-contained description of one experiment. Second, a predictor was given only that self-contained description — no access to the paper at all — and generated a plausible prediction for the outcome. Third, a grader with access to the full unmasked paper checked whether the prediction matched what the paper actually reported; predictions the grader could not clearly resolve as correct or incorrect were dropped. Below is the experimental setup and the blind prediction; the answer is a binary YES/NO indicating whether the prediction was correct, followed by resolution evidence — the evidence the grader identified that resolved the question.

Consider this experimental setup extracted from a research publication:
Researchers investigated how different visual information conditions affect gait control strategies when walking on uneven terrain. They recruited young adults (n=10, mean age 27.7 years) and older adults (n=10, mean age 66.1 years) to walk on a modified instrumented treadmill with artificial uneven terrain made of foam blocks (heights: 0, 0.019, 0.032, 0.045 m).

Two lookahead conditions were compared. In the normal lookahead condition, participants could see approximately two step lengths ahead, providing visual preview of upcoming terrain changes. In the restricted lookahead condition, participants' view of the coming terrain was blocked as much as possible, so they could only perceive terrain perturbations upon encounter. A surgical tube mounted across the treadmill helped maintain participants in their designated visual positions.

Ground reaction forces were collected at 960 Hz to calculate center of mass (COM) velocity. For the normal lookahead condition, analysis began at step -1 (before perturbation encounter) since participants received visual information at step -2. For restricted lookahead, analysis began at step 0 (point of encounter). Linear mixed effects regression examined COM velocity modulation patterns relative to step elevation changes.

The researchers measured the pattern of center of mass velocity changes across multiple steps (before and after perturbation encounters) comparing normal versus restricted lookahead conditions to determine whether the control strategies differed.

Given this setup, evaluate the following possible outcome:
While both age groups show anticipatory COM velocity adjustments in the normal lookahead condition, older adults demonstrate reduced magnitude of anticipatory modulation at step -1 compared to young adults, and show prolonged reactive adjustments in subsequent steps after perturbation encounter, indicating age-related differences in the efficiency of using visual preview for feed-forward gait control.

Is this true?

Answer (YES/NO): NO